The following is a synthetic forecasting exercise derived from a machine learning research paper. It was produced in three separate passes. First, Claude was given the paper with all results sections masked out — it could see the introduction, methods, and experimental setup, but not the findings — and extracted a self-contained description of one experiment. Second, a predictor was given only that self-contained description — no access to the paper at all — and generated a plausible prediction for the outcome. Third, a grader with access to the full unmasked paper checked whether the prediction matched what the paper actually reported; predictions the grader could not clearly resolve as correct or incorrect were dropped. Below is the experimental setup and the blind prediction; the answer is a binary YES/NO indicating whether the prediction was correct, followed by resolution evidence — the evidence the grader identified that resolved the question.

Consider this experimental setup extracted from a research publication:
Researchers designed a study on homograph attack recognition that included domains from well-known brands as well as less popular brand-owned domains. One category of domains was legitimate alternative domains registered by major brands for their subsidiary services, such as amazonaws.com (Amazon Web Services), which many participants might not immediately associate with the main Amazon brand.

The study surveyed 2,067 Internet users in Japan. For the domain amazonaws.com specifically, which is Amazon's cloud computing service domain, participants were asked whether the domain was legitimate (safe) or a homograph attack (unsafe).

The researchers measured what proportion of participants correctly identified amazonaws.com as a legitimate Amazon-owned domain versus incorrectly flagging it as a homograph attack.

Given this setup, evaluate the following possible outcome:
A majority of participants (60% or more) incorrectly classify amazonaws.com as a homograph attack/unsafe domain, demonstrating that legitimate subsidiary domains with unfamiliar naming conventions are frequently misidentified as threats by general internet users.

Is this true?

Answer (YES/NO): YES